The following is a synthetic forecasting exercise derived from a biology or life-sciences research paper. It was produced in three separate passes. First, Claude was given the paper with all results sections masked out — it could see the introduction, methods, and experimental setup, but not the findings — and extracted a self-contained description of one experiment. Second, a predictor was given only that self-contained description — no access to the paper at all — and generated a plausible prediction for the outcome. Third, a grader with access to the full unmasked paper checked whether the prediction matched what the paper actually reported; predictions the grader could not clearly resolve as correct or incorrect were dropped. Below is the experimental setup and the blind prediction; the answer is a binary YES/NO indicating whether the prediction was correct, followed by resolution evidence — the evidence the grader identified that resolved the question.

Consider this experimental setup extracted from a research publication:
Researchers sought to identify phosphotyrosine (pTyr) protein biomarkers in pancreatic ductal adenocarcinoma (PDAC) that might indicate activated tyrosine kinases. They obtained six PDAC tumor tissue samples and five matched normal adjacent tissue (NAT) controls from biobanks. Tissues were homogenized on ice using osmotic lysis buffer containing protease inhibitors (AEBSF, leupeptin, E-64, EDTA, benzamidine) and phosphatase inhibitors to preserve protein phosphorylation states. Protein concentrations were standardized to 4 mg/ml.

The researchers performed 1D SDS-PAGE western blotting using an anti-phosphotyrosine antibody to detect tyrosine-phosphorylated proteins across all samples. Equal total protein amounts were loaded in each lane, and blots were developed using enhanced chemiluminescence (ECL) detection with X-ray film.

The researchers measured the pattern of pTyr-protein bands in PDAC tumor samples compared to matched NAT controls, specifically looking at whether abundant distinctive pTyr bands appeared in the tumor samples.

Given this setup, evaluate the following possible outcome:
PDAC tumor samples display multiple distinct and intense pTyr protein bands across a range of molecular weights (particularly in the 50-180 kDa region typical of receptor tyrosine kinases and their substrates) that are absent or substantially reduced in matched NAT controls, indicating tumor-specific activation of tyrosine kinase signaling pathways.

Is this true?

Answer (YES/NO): NO